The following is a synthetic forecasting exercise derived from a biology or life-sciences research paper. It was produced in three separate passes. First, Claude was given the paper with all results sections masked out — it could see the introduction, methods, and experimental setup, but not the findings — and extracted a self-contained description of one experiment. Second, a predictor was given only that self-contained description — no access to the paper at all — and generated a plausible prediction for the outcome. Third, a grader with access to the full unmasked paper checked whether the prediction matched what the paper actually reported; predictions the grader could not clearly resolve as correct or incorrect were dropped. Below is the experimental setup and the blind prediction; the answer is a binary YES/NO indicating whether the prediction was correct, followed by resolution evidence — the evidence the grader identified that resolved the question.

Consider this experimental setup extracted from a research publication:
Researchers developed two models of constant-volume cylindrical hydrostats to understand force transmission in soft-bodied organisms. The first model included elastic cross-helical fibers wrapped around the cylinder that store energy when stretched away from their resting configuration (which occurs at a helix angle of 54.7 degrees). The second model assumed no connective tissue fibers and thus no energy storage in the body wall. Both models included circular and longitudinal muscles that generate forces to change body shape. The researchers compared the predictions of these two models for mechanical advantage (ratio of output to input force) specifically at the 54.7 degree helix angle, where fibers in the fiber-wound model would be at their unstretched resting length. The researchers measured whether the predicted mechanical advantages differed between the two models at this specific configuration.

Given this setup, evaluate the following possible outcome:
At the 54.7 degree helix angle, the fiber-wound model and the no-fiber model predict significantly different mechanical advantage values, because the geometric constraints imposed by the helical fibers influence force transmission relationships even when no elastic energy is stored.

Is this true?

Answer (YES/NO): NO